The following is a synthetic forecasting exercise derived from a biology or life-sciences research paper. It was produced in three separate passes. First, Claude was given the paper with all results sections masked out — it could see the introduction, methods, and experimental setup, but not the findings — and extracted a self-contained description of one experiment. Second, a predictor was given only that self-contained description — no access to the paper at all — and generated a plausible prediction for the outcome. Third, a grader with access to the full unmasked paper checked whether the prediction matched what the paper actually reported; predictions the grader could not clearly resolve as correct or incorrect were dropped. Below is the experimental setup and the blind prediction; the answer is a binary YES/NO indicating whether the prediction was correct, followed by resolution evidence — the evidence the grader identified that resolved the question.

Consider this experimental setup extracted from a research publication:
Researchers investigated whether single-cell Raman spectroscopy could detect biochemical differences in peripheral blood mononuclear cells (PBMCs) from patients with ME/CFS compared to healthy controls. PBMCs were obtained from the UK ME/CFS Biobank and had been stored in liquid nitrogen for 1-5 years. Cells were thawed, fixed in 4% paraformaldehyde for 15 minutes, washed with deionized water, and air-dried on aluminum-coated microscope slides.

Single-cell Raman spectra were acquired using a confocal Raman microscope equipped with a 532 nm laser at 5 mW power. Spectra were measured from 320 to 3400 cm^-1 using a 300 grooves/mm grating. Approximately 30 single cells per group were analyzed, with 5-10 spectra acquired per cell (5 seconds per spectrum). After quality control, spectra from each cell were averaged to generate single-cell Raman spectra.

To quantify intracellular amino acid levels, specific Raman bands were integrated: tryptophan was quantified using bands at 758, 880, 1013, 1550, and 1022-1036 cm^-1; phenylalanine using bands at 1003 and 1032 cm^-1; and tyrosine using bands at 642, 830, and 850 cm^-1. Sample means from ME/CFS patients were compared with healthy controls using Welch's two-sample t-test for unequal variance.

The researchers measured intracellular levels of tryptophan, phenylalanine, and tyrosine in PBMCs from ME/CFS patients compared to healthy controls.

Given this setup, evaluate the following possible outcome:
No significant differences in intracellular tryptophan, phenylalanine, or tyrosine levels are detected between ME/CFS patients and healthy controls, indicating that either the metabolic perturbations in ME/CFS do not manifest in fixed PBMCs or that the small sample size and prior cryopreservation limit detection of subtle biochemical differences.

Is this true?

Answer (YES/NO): NO